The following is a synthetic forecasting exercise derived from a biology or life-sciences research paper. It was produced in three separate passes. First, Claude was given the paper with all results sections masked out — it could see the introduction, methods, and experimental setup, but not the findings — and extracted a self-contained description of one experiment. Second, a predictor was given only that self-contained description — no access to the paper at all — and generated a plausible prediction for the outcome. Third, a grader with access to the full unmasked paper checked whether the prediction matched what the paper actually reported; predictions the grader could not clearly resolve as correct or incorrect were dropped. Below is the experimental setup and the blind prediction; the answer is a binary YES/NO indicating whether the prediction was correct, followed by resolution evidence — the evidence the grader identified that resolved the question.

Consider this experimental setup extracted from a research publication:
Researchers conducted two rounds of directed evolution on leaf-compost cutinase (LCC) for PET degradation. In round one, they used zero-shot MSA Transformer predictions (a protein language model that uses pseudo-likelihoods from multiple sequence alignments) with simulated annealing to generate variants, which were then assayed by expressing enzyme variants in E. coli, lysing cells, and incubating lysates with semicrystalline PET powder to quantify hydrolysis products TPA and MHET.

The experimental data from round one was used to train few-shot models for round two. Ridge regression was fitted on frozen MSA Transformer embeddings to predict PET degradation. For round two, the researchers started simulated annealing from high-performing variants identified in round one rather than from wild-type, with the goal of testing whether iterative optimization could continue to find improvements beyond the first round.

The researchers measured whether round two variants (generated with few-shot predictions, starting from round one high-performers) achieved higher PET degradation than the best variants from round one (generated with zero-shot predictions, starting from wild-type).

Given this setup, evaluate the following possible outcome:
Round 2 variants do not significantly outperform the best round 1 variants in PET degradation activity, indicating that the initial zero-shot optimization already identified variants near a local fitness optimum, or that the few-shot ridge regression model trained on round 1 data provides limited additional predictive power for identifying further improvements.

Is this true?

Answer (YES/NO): NO